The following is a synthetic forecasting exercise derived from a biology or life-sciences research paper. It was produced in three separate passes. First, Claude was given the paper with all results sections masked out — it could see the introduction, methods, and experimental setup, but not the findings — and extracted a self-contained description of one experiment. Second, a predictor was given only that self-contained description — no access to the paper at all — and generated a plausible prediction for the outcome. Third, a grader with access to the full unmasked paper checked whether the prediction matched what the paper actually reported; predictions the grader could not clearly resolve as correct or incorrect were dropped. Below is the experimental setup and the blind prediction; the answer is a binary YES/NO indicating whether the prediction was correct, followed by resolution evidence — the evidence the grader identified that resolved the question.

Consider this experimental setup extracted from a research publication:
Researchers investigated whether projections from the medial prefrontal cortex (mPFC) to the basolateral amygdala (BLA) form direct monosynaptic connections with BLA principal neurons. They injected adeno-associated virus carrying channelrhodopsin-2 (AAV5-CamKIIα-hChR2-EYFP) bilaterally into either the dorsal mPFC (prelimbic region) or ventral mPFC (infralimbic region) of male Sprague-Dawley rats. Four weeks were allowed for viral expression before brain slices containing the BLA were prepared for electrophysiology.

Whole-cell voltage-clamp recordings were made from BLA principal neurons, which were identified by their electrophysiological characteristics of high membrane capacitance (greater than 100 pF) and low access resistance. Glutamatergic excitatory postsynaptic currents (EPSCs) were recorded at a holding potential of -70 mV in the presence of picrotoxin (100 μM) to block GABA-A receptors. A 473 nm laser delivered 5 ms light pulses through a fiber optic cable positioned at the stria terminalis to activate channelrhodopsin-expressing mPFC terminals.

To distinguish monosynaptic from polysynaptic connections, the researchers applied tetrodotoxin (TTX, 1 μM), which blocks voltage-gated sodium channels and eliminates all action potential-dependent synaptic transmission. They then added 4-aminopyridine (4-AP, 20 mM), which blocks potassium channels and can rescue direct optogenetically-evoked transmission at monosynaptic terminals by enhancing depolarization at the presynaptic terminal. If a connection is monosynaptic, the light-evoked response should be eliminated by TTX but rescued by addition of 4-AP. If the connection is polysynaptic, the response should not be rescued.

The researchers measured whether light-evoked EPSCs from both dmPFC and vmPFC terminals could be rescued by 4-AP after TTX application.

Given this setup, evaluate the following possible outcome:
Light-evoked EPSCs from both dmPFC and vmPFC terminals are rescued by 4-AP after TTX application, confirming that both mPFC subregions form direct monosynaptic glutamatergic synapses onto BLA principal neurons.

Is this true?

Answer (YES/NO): YES